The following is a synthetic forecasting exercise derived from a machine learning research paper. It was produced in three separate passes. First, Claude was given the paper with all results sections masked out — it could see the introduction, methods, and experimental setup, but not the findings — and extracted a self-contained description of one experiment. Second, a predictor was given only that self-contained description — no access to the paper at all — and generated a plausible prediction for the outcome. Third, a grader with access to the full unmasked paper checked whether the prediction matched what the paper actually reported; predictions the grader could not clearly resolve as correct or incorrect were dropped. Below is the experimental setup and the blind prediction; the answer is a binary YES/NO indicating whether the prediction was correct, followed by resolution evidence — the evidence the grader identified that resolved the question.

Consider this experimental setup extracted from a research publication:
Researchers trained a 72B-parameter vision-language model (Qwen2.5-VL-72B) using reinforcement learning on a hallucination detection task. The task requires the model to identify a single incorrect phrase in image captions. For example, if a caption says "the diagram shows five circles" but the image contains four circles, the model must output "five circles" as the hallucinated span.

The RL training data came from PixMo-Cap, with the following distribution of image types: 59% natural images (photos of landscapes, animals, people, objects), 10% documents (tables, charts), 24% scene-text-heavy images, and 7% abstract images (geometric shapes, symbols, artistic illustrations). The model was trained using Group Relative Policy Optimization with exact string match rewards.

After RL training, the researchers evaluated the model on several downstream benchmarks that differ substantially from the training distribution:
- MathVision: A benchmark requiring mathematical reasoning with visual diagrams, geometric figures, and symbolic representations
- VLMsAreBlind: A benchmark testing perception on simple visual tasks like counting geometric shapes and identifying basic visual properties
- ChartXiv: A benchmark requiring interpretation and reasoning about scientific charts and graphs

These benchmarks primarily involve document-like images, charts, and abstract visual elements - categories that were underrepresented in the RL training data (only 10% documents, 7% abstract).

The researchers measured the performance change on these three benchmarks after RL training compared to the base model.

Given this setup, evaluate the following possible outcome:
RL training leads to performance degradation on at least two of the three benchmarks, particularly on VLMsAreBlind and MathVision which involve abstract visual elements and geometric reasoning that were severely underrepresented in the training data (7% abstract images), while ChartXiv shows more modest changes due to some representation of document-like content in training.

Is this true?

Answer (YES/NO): NO